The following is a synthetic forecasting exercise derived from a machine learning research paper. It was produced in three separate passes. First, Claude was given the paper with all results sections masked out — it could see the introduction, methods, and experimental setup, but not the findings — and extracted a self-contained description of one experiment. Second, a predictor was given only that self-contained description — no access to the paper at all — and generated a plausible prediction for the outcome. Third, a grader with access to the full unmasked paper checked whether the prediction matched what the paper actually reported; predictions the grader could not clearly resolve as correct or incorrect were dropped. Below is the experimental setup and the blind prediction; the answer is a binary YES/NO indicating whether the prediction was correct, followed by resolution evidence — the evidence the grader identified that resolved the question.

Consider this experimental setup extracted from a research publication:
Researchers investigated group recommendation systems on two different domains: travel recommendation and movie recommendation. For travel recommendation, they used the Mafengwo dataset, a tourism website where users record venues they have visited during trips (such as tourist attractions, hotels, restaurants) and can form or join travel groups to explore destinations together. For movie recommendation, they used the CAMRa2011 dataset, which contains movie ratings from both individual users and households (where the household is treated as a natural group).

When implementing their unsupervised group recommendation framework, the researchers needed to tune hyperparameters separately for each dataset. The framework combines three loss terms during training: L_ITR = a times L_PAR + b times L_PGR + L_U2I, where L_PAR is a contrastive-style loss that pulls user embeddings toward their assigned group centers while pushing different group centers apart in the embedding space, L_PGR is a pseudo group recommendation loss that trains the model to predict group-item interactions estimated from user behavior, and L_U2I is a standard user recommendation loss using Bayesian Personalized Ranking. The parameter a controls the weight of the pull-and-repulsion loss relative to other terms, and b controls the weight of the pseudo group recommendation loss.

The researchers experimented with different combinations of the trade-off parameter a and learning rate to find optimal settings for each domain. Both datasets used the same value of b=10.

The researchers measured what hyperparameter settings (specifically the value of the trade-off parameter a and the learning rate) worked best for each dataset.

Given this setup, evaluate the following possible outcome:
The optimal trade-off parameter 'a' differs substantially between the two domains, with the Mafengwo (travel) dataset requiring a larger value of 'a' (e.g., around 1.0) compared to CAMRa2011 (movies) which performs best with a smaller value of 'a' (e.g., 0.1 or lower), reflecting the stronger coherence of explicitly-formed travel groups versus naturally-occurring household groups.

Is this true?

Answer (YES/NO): NO